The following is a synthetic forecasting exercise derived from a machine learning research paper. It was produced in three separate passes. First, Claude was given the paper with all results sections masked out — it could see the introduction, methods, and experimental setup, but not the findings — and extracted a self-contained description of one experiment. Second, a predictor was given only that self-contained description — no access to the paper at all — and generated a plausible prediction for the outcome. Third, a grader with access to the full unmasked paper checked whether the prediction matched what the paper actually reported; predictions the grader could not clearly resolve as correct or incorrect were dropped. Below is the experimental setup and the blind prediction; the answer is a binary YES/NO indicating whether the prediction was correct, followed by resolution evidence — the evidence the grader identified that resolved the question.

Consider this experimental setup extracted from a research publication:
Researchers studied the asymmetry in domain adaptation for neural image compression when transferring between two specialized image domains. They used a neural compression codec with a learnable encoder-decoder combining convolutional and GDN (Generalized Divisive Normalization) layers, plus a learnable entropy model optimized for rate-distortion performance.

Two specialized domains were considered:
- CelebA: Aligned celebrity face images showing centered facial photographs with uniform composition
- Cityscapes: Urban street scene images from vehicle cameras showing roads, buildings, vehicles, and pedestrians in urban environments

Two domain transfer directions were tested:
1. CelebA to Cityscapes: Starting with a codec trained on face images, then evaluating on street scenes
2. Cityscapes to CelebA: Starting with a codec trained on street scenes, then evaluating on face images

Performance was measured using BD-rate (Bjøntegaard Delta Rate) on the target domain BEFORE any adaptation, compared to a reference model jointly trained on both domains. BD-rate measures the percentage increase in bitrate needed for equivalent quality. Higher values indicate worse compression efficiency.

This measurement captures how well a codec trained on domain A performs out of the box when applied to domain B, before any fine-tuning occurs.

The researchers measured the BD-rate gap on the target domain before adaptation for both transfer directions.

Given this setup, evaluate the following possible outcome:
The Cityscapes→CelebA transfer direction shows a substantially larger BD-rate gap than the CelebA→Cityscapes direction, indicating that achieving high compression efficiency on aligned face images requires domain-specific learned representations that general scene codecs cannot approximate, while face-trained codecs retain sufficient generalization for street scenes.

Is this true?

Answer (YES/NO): YES